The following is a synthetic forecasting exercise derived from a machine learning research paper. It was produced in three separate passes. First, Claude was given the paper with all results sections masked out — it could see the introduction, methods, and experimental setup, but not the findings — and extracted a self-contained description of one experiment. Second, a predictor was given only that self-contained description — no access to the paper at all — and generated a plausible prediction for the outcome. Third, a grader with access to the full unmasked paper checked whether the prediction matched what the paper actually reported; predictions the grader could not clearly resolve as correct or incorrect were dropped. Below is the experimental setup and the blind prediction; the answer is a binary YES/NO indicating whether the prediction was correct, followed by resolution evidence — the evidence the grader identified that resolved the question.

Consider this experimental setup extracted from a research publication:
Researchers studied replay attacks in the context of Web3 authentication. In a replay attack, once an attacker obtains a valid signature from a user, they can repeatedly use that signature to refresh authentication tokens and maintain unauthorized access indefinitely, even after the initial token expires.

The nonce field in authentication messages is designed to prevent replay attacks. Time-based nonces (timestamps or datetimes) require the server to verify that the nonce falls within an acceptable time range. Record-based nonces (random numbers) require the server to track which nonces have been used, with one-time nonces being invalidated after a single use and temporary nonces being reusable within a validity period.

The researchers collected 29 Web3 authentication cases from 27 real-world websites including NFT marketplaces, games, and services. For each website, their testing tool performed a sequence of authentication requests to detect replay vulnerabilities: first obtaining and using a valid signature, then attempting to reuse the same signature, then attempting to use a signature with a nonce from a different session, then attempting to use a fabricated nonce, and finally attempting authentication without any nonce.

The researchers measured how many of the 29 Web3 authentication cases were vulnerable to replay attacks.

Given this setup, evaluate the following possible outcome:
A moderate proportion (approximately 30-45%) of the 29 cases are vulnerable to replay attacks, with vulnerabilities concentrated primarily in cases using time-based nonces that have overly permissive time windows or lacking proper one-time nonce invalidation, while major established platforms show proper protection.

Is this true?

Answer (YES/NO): NO